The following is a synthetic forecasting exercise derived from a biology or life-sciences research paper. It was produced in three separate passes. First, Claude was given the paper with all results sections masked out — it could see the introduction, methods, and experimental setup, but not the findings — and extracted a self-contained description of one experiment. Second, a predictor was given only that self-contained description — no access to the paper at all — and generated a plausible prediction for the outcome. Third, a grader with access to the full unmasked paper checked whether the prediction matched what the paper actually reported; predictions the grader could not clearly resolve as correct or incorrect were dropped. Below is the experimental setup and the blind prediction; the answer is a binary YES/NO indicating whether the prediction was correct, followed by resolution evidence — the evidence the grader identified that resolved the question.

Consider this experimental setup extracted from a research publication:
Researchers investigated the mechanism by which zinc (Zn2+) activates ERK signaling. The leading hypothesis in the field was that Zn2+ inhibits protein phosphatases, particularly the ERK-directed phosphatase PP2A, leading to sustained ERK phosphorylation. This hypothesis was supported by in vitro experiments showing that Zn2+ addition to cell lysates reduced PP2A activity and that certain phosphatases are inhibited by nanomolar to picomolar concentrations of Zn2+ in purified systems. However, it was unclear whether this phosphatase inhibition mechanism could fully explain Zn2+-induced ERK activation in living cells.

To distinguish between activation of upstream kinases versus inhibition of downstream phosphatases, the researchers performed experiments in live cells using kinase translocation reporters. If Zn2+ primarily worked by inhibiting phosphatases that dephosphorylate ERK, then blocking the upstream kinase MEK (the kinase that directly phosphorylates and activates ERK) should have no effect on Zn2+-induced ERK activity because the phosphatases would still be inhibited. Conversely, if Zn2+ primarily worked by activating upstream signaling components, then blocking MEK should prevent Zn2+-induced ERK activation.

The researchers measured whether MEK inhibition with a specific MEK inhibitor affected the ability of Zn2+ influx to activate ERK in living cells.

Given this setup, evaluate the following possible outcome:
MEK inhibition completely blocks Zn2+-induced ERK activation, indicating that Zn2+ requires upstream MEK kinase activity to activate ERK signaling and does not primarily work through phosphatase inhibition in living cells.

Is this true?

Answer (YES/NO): NO